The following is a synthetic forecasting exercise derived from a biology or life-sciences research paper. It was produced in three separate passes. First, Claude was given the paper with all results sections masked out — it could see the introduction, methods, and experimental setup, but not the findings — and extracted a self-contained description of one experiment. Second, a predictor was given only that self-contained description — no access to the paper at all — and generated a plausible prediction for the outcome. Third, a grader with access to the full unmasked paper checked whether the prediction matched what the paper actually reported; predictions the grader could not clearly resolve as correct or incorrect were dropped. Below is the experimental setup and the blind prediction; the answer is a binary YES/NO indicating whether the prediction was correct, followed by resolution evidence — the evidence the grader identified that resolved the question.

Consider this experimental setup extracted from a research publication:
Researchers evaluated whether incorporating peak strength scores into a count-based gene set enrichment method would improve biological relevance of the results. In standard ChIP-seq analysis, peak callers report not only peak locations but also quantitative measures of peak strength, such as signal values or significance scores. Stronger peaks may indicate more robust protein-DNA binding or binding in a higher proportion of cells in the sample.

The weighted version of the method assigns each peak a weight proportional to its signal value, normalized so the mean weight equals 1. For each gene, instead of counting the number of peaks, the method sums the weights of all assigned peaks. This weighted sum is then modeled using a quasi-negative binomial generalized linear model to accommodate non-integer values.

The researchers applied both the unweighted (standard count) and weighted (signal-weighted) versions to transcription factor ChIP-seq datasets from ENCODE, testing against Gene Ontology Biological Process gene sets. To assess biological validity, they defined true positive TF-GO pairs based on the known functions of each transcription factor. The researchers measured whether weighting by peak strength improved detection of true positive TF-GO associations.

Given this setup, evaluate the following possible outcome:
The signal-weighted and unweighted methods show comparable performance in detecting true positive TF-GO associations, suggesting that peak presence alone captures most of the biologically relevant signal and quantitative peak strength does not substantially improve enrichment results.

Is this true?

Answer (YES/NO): NO